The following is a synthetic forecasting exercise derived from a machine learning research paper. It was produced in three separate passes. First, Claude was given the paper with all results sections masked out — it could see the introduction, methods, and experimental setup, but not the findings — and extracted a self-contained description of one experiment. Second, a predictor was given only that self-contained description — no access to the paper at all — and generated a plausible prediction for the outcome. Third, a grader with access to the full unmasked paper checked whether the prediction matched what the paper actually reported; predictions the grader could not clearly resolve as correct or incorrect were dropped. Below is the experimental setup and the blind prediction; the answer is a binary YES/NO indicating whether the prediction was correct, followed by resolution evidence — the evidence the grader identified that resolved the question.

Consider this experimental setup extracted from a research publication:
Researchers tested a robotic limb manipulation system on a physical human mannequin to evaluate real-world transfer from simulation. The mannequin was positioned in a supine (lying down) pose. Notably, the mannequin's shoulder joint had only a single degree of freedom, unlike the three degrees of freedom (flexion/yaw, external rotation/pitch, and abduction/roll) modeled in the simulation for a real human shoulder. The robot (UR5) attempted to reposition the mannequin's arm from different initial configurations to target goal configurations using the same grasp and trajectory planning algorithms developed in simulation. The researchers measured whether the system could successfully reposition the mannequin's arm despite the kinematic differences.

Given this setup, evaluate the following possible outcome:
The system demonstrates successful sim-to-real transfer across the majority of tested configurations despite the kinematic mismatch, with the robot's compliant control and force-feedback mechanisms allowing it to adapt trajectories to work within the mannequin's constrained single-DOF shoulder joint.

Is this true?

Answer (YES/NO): NO